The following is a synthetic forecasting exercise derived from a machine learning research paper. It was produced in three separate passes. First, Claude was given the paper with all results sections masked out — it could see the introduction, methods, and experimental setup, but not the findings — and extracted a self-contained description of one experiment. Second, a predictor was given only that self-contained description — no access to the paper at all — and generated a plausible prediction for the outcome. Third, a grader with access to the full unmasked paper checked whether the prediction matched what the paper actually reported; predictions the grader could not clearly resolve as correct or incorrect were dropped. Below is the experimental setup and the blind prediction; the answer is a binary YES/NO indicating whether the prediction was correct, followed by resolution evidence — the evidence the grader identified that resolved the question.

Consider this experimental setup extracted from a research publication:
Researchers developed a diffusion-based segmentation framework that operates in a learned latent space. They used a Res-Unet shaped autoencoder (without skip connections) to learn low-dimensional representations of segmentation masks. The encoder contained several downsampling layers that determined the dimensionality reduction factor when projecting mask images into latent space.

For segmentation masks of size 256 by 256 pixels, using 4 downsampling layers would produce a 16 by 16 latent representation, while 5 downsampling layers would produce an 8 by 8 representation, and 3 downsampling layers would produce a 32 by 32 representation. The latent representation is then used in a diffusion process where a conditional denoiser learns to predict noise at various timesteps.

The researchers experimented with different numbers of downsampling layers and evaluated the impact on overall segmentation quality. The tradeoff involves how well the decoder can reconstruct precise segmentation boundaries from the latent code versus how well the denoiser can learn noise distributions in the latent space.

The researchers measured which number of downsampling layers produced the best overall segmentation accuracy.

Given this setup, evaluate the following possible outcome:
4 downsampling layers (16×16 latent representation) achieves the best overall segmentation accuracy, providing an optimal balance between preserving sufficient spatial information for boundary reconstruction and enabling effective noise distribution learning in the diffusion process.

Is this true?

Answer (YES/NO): YES